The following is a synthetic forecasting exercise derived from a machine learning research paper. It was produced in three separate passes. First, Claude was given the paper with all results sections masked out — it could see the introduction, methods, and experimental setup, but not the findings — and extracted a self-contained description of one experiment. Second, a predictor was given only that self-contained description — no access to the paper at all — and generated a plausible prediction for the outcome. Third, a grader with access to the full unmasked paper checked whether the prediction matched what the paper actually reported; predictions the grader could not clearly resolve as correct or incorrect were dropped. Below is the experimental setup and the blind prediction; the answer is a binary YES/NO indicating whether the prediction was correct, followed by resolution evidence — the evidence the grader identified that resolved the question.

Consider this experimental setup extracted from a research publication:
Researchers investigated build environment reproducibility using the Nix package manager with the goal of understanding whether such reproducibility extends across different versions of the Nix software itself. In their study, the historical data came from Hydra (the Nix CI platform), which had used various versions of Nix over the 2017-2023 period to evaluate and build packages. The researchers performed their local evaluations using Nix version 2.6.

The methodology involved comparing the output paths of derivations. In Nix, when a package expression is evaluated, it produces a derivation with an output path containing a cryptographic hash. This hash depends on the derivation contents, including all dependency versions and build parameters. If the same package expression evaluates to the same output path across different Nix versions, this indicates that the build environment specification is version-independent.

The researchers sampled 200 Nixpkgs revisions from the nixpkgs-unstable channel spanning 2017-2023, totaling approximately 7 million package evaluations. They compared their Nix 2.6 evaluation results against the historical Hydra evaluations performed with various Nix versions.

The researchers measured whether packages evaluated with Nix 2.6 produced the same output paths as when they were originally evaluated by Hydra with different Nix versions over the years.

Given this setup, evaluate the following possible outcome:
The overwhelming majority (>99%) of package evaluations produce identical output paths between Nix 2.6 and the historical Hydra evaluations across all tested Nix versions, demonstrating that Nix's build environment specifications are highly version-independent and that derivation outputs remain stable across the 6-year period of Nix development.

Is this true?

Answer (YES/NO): YES